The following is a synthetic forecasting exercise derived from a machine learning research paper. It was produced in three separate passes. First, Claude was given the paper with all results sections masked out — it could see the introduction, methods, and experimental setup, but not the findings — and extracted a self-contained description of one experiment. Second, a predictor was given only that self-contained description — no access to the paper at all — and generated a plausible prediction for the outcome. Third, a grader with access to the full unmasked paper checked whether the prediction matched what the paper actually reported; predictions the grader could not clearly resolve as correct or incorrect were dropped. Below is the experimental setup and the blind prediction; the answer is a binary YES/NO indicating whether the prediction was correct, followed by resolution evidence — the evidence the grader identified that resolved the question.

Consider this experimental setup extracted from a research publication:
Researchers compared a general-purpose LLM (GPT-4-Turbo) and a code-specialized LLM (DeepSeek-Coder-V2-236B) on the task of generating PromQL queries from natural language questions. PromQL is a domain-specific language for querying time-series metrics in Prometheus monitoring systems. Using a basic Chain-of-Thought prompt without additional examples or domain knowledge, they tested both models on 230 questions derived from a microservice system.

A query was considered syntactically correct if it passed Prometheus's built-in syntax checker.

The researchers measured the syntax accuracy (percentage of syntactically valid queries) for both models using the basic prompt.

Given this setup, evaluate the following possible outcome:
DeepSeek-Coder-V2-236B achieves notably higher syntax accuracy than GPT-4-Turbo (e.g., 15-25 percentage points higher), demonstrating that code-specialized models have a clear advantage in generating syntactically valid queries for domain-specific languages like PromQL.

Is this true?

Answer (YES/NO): NO